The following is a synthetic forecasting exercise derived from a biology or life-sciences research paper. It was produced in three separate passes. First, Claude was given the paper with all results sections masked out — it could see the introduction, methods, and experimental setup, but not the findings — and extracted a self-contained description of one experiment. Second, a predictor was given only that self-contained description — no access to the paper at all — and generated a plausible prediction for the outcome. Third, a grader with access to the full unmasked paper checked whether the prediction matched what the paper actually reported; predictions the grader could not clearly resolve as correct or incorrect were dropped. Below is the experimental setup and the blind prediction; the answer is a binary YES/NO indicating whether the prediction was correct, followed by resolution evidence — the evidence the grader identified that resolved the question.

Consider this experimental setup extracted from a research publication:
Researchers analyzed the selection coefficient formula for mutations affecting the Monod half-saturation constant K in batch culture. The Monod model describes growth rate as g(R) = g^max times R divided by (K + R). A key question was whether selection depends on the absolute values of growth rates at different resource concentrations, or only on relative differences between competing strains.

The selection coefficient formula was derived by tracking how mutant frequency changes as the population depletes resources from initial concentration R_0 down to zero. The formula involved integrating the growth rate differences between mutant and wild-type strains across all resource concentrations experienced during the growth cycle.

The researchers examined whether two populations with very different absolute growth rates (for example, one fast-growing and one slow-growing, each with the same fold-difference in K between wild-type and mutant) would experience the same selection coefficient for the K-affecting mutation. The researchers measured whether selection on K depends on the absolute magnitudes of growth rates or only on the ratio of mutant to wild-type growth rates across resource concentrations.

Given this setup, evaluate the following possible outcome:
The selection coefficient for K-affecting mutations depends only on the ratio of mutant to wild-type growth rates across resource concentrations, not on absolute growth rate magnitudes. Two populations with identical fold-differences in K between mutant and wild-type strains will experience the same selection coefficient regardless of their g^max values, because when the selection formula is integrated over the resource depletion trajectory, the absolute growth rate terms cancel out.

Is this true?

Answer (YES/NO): YES